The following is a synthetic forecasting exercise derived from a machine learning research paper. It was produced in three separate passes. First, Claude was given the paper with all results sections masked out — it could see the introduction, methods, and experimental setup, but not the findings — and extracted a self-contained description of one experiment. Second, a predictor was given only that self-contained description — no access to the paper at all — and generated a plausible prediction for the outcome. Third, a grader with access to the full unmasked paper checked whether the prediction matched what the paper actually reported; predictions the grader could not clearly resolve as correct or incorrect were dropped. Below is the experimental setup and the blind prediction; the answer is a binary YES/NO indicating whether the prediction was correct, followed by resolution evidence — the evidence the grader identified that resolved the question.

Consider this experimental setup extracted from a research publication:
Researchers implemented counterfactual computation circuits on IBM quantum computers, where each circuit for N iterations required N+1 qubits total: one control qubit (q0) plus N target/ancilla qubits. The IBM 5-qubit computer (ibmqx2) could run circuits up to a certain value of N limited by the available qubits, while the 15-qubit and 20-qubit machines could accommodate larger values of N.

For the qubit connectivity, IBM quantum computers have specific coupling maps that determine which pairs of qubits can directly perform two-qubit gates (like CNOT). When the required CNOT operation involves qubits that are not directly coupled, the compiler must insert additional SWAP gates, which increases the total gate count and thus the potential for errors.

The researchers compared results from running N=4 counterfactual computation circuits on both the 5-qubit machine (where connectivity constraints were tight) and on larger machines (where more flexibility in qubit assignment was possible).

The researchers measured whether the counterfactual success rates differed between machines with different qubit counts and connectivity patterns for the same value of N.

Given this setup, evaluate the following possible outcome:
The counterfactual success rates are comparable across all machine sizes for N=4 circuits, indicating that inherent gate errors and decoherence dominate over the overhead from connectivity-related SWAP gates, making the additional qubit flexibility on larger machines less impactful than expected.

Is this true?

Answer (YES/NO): NO